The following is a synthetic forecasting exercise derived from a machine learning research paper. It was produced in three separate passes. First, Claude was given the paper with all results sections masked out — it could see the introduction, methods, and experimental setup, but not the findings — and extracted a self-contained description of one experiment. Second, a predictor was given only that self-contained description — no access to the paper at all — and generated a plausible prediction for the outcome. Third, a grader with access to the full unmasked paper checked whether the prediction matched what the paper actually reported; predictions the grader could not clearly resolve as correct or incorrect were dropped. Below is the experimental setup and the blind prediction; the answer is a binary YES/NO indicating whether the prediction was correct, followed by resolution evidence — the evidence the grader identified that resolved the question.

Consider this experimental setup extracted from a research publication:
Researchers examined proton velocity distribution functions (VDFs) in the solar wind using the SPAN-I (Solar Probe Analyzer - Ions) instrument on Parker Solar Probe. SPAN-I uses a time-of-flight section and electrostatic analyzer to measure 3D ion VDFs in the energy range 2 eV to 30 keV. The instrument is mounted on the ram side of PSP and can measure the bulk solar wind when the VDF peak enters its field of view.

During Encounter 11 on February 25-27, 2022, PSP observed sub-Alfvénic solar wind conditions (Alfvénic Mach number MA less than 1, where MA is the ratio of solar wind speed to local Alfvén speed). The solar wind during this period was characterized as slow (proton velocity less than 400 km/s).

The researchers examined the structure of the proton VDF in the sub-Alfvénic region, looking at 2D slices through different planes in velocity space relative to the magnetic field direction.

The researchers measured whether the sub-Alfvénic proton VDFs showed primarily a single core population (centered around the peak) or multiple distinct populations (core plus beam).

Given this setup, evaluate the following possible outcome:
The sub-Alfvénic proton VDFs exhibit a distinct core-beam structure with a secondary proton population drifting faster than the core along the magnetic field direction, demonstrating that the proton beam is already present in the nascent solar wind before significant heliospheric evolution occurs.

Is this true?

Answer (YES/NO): NO